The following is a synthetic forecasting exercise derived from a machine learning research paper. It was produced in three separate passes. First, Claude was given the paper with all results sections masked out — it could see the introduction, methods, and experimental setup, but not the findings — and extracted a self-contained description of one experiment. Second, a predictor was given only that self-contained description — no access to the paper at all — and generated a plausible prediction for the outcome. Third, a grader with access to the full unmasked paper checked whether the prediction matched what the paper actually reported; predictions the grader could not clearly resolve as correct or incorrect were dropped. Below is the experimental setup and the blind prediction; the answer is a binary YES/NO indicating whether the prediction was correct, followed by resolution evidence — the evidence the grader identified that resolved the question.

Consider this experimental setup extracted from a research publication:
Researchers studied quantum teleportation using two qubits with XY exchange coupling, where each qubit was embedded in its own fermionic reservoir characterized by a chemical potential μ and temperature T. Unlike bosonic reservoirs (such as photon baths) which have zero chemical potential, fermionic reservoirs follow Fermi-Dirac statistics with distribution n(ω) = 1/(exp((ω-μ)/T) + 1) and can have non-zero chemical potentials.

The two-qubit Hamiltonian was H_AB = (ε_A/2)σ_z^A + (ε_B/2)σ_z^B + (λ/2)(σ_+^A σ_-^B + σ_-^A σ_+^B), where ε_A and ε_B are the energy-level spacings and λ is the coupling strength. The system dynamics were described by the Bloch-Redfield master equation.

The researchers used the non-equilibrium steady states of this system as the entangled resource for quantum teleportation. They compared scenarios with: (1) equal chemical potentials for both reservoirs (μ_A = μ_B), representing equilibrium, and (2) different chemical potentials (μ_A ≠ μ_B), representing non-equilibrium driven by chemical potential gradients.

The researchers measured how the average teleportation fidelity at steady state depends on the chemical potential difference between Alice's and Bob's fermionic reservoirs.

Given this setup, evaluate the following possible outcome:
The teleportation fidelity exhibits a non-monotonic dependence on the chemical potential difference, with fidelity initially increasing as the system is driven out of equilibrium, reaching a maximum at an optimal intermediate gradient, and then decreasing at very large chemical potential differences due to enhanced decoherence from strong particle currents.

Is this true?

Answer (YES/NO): NO